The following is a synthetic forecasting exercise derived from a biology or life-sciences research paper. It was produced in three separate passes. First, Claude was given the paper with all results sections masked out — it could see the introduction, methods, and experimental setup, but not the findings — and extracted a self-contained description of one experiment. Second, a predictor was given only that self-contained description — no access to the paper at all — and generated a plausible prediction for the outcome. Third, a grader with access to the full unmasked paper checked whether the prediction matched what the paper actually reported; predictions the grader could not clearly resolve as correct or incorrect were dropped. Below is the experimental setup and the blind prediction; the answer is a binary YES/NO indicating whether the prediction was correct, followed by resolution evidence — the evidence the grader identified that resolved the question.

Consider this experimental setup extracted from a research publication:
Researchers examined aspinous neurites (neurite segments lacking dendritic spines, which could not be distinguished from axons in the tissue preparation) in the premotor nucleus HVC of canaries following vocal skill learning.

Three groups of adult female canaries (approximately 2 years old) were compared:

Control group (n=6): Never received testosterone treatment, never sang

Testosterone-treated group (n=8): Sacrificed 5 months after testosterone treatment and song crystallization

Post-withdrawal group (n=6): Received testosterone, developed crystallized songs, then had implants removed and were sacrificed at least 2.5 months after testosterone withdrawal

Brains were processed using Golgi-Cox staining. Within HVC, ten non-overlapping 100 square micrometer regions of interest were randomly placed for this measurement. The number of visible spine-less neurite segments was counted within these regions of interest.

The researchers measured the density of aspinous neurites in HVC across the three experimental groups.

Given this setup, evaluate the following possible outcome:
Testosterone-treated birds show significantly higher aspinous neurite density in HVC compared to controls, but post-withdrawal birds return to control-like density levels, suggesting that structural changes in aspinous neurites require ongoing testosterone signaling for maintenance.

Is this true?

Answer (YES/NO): NO